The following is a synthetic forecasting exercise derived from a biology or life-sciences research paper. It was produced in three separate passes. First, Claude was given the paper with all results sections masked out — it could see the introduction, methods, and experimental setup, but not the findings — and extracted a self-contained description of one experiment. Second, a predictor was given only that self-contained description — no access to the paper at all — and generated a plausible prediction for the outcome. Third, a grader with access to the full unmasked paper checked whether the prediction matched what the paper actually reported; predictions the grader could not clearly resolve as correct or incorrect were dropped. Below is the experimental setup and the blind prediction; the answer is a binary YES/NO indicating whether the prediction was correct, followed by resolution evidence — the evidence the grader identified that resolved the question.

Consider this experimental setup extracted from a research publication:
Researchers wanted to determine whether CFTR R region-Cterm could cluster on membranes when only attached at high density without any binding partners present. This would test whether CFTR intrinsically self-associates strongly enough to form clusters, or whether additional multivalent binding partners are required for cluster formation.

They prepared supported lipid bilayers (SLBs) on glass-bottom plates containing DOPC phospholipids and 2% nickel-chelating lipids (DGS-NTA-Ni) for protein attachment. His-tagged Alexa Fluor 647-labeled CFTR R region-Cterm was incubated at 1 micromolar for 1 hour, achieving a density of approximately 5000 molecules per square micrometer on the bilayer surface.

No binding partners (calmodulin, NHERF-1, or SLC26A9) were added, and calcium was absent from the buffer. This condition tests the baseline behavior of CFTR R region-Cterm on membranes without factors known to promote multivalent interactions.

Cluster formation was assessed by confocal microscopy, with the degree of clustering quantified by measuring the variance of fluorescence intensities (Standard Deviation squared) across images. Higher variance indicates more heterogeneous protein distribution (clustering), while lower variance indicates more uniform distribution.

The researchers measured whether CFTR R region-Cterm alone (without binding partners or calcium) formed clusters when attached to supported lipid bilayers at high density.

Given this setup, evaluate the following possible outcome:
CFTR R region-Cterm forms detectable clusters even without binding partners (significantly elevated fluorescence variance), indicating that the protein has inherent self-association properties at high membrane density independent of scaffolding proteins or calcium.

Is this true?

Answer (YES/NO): YES